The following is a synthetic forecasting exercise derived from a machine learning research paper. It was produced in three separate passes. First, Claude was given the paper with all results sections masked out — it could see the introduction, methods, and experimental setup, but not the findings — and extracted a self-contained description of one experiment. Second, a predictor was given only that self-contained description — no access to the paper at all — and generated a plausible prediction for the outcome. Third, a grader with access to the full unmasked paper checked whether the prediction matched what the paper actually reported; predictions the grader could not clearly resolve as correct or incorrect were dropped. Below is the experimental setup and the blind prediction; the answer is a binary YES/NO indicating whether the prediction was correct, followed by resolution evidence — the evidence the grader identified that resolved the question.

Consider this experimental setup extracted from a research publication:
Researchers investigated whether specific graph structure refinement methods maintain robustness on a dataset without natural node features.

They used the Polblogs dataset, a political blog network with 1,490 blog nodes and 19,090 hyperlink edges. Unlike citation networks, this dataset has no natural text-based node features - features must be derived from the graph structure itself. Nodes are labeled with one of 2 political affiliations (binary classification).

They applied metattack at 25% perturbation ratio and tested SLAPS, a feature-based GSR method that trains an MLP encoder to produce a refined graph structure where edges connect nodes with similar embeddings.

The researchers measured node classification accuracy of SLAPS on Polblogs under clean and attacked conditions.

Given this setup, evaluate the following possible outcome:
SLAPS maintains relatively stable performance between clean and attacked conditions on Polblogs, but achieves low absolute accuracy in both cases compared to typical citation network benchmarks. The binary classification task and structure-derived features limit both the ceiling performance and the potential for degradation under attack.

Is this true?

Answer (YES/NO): YES